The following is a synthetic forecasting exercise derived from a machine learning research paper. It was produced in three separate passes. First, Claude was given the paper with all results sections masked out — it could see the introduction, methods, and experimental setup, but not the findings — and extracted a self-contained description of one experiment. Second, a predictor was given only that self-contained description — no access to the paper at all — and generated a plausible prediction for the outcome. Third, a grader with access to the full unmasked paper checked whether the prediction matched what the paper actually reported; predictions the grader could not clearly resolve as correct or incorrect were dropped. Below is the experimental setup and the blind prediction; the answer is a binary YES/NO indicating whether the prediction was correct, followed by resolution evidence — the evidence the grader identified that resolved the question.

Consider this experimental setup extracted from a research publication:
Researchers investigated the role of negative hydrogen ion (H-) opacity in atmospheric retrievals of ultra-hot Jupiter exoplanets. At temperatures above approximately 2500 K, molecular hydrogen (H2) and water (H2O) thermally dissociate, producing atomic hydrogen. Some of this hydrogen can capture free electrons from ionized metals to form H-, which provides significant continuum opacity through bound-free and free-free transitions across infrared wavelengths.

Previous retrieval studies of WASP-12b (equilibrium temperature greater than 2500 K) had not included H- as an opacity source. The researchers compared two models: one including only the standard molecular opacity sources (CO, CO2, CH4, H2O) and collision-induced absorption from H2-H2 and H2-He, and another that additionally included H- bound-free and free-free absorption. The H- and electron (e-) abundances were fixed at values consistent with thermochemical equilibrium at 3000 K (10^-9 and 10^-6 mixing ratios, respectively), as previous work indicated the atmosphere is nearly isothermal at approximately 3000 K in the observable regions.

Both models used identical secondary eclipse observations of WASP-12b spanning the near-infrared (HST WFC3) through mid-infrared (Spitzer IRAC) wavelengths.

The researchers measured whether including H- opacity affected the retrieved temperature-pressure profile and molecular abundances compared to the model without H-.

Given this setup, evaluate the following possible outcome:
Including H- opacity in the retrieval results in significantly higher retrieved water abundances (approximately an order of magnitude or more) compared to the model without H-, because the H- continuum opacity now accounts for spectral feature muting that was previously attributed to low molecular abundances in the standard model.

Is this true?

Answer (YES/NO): NO